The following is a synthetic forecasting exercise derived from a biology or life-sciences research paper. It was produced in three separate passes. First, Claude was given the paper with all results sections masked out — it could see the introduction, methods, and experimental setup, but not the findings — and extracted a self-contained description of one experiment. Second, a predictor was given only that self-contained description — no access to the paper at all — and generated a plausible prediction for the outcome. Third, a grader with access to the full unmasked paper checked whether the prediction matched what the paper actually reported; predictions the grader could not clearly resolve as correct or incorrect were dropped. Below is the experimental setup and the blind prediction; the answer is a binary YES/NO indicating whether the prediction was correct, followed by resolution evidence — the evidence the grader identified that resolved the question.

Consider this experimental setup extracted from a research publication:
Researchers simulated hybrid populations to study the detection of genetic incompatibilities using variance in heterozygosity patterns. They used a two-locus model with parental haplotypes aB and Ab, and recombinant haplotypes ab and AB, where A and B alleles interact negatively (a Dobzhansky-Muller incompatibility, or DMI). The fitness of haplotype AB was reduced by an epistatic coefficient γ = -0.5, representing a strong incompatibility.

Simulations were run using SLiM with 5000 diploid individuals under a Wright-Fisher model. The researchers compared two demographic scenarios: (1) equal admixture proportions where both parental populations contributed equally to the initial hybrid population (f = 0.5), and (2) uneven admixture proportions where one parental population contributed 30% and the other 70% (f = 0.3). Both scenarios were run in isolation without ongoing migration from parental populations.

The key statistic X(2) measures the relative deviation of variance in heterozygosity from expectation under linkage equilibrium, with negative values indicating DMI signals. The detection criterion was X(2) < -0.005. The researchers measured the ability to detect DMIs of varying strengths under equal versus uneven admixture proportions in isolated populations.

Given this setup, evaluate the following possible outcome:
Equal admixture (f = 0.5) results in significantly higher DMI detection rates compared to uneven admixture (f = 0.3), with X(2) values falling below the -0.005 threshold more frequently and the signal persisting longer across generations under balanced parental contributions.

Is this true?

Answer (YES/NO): YES